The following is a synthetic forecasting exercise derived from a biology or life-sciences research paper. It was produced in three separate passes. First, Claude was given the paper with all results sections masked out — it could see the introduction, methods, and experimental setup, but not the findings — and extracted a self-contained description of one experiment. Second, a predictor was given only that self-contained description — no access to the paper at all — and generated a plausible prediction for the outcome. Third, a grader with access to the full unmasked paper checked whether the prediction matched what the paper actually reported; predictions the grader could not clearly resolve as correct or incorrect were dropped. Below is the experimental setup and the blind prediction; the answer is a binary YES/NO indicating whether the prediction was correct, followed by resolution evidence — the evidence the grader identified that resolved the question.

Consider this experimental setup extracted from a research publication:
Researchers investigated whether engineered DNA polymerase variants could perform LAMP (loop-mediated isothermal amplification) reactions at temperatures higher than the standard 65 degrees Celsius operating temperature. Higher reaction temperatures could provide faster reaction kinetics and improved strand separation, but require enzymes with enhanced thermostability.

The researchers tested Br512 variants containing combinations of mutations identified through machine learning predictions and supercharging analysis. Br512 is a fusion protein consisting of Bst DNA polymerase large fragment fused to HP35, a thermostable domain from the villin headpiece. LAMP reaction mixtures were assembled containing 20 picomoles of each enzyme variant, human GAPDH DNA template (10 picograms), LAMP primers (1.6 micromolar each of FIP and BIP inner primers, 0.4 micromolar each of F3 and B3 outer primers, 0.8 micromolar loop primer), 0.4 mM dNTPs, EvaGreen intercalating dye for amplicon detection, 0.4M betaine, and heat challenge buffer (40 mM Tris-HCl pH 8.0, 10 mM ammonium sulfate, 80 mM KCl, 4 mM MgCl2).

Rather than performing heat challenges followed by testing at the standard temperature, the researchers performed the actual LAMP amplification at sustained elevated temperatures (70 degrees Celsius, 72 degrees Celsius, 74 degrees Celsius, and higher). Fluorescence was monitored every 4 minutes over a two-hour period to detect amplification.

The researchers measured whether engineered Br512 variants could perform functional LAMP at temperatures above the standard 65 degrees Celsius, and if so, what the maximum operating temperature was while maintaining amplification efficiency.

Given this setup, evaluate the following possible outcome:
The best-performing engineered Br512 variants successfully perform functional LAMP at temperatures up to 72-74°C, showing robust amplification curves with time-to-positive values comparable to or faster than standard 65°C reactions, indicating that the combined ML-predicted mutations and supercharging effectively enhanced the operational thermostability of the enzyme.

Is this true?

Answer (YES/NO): YES